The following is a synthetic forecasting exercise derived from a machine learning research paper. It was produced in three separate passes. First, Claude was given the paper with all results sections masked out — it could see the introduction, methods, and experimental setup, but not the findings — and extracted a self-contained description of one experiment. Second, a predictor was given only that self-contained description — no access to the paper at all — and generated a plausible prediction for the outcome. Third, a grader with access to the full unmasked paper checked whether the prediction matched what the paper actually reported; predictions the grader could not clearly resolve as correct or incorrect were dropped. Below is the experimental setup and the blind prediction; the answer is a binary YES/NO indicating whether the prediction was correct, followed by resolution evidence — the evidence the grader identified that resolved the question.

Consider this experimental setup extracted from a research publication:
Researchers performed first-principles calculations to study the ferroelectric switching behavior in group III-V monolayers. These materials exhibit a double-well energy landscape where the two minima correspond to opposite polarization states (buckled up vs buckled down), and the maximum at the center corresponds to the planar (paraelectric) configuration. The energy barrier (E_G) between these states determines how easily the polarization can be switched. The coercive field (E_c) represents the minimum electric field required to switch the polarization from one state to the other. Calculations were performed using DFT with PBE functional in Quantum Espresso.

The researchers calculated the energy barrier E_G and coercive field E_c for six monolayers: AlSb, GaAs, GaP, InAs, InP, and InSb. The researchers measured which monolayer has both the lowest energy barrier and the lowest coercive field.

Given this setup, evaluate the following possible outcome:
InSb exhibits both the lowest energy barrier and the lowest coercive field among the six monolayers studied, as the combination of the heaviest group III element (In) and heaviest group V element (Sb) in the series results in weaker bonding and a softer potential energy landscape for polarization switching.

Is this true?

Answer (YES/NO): NO